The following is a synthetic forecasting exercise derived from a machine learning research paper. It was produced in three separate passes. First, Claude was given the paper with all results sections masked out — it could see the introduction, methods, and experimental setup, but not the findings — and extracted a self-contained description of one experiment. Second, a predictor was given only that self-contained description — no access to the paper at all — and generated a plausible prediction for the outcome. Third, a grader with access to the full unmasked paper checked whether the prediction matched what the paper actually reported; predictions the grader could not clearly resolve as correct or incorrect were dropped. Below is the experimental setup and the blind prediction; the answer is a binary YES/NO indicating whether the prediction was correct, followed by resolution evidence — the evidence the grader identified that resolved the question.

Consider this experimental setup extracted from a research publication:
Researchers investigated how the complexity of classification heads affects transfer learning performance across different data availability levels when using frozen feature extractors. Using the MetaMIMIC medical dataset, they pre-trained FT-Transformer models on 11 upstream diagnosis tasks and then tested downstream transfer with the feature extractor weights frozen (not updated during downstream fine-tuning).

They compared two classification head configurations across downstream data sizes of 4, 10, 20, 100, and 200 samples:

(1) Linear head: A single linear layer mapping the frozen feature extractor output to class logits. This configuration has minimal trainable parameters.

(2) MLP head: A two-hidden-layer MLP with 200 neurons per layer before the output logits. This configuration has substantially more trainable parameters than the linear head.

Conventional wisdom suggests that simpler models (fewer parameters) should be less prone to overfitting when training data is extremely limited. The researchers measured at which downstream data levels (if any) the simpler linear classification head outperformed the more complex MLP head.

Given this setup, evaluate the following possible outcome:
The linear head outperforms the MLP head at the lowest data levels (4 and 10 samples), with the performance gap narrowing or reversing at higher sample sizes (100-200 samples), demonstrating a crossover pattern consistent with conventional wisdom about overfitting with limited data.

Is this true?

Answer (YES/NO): NO